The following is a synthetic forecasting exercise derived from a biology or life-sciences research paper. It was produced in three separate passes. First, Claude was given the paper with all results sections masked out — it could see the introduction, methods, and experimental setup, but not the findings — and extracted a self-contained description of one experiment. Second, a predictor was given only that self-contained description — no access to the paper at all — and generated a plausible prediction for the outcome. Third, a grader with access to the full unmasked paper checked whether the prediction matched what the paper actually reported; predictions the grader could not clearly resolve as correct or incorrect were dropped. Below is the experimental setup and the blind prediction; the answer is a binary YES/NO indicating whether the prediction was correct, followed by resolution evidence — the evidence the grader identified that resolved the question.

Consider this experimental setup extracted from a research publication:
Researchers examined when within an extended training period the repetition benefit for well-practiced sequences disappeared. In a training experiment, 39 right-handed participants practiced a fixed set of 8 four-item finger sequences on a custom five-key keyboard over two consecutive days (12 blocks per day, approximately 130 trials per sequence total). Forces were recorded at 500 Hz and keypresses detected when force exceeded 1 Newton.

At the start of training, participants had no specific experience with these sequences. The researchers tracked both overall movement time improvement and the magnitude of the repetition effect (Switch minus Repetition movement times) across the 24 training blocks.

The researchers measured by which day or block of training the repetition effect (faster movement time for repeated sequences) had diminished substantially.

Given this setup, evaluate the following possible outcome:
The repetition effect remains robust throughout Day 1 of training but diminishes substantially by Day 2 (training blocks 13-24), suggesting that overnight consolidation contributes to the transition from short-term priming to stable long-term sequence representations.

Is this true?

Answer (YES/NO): NO